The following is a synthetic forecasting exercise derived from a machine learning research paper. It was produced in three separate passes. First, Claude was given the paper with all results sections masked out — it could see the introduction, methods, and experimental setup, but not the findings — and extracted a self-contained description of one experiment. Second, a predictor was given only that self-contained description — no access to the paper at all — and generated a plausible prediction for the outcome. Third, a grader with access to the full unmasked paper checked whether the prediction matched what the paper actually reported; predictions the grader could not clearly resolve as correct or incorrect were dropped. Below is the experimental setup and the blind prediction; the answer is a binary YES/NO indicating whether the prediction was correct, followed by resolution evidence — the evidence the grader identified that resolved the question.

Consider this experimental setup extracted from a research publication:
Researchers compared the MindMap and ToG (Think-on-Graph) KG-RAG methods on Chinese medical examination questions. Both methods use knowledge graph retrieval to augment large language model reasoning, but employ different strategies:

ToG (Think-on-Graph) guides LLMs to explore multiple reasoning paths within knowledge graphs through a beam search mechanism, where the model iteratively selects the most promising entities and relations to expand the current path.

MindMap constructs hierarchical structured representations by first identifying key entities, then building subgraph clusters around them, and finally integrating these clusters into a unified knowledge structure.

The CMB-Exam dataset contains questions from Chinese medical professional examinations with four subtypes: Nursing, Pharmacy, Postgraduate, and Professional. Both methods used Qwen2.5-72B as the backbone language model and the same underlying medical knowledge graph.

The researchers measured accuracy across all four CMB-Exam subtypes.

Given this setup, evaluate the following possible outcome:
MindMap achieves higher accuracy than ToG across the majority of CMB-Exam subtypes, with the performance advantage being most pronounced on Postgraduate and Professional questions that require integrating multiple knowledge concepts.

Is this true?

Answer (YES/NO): NO